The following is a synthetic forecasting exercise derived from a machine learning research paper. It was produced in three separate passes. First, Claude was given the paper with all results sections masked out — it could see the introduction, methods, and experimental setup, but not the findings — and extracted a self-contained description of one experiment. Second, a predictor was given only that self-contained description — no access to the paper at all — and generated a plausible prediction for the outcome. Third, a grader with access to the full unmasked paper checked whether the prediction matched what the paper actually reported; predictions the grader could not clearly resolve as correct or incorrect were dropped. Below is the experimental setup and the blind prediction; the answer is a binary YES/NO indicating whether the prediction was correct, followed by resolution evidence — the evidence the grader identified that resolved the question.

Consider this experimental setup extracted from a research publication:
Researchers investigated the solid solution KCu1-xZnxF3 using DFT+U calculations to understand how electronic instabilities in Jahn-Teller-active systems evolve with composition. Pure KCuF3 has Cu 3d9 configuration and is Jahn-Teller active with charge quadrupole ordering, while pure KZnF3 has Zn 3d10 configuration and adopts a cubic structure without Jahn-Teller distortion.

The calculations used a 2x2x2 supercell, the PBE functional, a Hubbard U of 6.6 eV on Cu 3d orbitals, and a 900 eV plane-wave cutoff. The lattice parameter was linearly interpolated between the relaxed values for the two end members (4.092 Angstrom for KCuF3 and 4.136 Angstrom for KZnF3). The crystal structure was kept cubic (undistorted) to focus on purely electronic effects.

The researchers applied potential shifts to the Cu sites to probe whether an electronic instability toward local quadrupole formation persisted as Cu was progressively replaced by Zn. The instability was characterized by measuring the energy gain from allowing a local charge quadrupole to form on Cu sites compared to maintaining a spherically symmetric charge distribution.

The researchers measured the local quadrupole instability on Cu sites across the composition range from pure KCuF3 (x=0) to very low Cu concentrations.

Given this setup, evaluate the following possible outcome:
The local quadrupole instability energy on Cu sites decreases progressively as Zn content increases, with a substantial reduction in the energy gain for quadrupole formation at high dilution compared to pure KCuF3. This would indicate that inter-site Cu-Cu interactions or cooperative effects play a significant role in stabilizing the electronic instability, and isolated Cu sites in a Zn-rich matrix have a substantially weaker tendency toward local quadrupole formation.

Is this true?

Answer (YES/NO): NO